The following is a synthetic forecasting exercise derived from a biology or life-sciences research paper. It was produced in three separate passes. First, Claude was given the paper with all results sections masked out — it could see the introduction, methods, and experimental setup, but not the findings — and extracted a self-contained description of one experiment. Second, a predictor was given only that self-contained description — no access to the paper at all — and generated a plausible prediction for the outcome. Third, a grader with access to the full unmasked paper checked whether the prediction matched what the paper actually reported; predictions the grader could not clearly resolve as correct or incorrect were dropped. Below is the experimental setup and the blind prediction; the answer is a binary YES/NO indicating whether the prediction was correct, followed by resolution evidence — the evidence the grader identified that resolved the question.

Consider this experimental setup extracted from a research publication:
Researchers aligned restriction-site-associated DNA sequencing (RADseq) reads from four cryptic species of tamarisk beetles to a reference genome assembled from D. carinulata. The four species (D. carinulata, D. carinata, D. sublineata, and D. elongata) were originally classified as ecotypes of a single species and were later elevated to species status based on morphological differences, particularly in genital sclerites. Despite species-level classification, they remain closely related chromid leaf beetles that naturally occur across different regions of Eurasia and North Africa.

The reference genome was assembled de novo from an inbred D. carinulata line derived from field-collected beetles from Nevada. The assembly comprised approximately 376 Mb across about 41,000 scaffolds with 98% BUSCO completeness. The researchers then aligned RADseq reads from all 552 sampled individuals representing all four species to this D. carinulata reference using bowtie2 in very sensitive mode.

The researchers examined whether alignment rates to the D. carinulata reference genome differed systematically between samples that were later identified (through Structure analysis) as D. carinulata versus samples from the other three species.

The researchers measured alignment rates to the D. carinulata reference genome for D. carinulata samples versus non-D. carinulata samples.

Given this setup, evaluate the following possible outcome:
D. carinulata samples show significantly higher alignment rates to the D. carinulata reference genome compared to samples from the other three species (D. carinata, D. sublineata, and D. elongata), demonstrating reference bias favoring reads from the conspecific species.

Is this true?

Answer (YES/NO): YES